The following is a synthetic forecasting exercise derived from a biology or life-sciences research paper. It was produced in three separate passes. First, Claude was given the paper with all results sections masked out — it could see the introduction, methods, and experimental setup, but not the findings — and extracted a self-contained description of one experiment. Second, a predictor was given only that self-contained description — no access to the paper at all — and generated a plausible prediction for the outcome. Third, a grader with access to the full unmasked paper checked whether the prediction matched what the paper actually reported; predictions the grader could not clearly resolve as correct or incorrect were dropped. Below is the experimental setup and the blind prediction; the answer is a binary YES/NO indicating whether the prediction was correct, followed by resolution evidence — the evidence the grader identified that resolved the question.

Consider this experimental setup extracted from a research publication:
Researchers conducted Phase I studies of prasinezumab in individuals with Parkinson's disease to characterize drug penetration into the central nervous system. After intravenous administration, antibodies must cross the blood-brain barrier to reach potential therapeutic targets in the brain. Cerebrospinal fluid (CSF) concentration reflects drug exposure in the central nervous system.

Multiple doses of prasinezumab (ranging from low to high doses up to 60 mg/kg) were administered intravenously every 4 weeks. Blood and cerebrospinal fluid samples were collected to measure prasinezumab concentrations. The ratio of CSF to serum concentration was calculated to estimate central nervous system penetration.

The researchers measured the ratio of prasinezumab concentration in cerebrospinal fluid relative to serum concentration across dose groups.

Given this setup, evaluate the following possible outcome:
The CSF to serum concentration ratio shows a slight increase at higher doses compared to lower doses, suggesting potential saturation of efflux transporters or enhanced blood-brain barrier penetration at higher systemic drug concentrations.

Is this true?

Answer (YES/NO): NO